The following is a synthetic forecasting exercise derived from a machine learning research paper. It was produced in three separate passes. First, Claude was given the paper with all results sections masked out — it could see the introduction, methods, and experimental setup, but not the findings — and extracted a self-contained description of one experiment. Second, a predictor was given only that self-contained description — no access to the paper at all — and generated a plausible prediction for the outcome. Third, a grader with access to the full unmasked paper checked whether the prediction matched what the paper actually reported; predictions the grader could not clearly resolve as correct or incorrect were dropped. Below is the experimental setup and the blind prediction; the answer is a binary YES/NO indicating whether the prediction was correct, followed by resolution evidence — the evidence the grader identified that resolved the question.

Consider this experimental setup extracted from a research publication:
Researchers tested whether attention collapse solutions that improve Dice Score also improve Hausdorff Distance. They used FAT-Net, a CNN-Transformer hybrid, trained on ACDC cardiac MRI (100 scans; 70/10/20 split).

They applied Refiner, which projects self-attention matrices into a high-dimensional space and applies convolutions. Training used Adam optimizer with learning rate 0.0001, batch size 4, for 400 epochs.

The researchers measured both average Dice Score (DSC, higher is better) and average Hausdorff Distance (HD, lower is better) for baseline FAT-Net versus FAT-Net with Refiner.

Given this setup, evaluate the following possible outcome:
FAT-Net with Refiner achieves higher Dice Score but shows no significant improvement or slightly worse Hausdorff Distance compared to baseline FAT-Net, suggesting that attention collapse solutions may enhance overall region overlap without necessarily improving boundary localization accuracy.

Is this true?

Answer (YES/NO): NO